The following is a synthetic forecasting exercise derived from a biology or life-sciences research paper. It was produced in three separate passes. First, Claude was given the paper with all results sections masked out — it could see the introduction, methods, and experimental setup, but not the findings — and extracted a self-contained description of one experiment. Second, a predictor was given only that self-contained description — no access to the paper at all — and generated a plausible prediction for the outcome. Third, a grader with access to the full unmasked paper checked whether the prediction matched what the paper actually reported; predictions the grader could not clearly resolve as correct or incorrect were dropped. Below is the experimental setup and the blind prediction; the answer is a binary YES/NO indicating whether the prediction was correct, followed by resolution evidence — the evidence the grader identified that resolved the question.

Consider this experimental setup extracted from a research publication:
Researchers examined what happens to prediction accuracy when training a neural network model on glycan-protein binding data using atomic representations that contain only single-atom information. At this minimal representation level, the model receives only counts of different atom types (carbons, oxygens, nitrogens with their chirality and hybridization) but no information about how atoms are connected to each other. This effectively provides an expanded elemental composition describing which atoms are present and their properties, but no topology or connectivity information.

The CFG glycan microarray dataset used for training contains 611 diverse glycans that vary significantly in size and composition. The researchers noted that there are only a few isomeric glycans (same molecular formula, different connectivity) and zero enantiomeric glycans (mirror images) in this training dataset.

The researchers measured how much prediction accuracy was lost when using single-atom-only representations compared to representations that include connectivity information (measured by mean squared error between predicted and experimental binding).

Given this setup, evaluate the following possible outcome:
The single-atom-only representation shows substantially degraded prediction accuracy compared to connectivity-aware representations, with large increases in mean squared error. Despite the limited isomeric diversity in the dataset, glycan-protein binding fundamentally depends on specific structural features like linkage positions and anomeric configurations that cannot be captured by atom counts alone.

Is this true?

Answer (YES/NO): NO